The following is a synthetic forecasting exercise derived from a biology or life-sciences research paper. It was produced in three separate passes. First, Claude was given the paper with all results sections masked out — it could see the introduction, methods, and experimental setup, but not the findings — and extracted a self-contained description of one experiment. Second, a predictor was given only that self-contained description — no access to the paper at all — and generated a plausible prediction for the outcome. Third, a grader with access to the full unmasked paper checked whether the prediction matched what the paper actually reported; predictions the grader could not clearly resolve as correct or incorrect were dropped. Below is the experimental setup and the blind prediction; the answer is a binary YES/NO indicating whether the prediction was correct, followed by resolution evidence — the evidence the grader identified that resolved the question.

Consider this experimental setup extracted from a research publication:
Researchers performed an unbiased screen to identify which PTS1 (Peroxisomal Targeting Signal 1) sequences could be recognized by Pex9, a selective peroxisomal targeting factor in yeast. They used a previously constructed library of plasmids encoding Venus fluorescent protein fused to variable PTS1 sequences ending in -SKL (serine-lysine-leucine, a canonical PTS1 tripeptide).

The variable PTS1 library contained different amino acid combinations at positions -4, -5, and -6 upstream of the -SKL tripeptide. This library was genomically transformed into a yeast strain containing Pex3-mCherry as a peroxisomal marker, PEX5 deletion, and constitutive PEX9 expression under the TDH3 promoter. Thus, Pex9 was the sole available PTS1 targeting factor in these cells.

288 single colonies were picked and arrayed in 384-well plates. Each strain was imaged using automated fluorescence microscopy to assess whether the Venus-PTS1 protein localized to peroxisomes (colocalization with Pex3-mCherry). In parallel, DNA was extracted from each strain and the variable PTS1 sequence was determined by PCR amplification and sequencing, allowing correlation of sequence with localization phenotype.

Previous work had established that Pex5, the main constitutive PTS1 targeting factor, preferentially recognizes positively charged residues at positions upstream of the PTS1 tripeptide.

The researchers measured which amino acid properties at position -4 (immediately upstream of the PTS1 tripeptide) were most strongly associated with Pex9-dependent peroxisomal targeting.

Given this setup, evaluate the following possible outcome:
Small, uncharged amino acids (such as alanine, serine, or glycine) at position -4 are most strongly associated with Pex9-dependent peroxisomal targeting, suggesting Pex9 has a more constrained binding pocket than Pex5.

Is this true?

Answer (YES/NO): NO